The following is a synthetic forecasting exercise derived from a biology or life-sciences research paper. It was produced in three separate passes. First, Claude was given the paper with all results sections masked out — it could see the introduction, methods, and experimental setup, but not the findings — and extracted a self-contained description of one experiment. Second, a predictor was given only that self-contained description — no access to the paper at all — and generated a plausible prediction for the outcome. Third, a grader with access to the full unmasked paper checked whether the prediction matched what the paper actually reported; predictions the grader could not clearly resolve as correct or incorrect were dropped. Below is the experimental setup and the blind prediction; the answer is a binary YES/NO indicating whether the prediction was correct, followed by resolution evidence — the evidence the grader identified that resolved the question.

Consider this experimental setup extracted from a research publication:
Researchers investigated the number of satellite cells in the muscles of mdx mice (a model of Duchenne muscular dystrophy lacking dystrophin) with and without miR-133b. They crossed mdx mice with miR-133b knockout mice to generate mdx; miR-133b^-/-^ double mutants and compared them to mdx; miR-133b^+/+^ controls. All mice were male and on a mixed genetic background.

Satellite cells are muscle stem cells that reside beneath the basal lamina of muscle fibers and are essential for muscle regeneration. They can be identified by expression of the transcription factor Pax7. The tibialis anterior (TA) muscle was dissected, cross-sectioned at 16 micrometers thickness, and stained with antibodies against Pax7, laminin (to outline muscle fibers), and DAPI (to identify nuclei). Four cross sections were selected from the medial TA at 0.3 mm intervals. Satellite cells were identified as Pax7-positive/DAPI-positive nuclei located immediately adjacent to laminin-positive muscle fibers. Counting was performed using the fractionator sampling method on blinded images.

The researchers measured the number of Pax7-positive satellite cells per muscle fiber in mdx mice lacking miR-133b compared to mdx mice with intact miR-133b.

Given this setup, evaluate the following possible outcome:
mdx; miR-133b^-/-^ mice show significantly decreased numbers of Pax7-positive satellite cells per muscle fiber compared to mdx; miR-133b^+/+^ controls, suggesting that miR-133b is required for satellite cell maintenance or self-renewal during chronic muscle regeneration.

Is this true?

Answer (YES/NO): YES